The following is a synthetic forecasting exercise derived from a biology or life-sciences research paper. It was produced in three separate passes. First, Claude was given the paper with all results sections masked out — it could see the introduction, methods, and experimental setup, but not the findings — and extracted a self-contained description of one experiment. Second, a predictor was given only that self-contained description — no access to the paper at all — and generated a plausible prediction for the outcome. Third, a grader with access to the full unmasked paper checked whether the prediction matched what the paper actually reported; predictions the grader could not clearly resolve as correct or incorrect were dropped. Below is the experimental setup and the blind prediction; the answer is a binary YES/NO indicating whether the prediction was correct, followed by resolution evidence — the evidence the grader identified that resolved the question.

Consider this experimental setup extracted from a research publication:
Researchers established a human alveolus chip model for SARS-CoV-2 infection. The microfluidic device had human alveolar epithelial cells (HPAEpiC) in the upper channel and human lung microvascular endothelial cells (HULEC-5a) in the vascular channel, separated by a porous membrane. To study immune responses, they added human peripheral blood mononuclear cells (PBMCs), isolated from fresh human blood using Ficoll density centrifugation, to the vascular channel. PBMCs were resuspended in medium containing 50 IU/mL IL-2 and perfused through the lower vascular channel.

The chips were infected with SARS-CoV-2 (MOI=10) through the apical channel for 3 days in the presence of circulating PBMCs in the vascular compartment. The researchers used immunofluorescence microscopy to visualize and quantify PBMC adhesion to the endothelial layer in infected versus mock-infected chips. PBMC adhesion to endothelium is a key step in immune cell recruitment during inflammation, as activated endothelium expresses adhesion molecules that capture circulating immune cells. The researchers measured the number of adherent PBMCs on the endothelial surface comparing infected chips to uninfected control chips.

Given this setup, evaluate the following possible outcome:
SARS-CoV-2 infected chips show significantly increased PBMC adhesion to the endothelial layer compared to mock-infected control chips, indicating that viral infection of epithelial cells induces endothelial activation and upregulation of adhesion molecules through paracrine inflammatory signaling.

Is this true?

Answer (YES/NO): NO